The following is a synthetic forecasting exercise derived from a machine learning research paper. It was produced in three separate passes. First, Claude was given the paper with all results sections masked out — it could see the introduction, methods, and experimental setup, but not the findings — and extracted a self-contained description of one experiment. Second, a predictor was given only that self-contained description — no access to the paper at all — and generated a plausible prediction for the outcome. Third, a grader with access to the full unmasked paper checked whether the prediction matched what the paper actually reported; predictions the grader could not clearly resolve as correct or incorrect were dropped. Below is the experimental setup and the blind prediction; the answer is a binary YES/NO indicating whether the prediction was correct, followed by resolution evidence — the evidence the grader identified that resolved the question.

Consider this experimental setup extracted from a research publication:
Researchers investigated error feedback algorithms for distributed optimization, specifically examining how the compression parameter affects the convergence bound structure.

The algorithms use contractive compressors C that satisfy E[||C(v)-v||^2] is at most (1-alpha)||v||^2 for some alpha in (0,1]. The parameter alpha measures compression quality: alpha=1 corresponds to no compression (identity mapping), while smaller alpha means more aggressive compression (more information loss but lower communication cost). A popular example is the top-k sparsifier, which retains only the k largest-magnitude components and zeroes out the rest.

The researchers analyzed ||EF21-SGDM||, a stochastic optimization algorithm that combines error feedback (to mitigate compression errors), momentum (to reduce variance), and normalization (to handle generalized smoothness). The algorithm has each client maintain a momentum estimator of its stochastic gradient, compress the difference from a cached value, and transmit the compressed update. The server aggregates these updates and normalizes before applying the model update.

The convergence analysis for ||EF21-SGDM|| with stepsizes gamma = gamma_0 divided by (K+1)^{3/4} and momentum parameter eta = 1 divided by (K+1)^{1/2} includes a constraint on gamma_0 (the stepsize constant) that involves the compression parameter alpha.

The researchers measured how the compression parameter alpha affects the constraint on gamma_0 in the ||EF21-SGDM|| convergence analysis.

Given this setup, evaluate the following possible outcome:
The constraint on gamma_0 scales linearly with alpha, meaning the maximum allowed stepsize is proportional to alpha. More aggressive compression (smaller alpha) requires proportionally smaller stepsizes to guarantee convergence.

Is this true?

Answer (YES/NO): NO